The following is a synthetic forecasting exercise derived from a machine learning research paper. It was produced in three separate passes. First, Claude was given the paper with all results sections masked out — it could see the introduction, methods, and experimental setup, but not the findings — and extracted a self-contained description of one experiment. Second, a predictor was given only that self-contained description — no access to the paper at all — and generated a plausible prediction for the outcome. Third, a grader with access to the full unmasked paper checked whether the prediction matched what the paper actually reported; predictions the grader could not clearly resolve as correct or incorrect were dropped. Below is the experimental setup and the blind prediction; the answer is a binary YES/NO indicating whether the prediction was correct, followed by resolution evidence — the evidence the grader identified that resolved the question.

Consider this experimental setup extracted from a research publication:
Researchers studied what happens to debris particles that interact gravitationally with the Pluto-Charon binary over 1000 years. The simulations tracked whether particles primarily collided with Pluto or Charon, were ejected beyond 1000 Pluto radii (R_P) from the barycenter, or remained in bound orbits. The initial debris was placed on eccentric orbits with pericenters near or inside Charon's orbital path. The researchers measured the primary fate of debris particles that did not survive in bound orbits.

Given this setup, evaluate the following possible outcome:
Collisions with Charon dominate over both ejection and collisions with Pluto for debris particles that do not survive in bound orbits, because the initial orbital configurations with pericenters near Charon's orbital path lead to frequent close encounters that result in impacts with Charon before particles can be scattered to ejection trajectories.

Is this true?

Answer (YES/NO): NO